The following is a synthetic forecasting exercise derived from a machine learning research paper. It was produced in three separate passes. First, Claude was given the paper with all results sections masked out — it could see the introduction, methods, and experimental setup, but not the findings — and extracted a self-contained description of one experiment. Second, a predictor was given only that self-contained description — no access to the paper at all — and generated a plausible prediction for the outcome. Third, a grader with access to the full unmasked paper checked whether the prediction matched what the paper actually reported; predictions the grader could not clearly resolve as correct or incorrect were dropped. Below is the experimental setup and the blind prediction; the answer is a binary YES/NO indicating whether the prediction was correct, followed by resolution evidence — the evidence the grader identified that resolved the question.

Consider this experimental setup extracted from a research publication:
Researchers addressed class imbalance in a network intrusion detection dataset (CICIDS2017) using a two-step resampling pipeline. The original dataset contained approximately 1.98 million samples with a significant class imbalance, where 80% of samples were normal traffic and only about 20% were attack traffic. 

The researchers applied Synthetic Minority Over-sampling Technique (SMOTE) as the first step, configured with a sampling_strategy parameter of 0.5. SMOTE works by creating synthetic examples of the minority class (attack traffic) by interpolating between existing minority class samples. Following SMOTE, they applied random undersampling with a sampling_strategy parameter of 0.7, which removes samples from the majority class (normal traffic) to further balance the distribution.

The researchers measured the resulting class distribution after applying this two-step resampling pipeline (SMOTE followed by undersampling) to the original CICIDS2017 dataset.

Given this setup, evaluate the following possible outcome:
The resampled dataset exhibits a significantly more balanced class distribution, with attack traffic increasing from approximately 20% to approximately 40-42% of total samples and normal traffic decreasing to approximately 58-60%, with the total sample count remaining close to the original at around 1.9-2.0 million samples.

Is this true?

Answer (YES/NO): YES